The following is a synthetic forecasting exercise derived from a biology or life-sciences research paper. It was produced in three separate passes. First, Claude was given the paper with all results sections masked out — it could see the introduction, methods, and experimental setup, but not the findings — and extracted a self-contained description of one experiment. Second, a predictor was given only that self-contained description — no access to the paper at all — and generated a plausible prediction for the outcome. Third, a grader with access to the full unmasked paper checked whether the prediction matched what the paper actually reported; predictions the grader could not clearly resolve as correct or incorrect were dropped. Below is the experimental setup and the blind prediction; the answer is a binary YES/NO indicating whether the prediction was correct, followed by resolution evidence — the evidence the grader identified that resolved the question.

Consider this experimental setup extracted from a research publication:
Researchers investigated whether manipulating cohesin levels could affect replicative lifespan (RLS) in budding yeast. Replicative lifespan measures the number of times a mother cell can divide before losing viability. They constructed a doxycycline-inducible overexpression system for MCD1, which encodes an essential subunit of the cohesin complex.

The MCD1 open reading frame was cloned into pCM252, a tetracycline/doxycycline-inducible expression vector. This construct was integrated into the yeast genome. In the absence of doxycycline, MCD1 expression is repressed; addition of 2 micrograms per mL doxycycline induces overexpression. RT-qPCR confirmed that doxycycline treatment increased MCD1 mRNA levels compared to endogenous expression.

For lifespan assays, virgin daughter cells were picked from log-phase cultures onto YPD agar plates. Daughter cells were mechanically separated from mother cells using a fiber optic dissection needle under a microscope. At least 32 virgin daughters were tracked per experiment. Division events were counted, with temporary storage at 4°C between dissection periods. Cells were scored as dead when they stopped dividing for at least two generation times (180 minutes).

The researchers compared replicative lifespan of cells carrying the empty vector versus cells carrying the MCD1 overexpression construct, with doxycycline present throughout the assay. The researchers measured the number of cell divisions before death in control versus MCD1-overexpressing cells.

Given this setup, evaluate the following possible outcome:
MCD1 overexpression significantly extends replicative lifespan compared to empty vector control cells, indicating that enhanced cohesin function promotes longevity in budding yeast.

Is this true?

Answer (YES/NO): YES